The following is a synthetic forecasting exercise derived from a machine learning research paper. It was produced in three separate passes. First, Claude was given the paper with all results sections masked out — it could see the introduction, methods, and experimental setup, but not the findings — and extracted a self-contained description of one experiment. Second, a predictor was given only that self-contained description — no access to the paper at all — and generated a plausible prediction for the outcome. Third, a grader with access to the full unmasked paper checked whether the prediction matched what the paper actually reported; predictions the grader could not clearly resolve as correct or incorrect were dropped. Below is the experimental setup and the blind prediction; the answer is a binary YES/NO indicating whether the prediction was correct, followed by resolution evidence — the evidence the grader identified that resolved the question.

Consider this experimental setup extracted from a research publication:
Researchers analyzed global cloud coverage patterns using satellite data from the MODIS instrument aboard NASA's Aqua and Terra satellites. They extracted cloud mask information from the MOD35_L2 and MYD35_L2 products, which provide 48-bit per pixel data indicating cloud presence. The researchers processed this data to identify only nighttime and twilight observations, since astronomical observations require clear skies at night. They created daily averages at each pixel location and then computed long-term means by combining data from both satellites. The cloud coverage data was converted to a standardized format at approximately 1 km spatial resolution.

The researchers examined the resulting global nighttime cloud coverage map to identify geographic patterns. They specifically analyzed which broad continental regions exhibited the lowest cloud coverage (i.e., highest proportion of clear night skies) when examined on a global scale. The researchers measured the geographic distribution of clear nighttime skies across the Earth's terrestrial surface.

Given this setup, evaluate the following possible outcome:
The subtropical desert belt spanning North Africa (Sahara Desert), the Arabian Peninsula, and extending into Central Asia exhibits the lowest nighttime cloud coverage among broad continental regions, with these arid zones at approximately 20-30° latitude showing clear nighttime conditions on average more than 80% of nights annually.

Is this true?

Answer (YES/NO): NO